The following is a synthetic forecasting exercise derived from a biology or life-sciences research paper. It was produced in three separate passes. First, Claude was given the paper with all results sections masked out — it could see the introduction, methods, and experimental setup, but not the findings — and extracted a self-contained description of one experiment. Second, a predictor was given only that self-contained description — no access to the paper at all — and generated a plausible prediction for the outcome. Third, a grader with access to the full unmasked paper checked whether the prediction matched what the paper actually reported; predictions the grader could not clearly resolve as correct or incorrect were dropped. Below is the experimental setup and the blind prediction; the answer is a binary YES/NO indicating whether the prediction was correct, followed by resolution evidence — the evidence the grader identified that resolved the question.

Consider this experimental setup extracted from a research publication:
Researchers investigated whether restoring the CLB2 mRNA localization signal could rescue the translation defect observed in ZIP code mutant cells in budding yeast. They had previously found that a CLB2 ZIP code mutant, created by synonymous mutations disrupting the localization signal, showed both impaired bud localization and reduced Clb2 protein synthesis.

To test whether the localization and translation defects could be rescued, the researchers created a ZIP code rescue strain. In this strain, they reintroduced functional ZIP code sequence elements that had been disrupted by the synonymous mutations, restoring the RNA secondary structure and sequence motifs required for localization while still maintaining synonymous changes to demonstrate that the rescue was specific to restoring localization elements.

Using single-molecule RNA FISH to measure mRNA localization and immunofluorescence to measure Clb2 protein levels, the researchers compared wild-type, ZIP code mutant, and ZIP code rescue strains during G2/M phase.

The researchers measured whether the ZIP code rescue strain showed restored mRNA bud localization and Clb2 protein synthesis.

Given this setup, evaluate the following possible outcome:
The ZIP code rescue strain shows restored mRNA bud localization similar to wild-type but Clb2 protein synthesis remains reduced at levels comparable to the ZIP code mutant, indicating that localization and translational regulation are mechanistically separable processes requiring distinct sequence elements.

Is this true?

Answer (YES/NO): NO